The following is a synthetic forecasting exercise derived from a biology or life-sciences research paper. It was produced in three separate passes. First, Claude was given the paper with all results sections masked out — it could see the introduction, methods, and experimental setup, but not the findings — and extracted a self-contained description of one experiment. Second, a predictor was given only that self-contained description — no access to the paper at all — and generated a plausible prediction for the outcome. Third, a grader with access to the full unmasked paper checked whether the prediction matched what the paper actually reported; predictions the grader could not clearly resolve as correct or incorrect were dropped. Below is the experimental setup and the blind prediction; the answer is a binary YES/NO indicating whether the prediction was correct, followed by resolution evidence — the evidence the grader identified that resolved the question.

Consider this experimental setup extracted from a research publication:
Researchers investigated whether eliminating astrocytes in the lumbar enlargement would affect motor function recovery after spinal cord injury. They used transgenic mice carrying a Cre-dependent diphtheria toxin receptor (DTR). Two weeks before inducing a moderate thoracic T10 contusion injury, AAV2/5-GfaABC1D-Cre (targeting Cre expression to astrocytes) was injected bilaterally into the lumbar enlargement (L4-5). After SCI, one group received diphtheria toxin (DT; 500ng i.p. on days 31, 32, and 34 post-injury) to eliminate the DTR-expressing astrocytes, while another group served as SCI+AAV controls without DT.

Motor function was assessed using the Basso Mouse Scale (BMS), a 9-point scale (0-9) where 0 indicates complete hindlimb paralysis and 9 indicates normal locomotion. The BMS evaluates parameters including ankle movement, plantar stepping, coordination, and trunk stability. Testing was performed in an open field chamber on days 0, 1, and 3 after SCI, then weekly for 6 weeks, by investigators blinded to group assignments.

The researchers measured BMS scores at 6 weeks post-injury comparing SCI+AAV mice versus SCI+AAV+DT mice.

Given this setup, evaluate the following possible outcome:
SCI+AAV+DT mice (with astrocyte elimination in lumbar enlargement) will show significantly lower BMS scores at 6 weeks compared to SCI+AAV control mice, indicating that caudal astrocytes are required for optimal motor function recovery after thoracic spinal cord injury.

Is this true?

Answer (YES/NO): NO